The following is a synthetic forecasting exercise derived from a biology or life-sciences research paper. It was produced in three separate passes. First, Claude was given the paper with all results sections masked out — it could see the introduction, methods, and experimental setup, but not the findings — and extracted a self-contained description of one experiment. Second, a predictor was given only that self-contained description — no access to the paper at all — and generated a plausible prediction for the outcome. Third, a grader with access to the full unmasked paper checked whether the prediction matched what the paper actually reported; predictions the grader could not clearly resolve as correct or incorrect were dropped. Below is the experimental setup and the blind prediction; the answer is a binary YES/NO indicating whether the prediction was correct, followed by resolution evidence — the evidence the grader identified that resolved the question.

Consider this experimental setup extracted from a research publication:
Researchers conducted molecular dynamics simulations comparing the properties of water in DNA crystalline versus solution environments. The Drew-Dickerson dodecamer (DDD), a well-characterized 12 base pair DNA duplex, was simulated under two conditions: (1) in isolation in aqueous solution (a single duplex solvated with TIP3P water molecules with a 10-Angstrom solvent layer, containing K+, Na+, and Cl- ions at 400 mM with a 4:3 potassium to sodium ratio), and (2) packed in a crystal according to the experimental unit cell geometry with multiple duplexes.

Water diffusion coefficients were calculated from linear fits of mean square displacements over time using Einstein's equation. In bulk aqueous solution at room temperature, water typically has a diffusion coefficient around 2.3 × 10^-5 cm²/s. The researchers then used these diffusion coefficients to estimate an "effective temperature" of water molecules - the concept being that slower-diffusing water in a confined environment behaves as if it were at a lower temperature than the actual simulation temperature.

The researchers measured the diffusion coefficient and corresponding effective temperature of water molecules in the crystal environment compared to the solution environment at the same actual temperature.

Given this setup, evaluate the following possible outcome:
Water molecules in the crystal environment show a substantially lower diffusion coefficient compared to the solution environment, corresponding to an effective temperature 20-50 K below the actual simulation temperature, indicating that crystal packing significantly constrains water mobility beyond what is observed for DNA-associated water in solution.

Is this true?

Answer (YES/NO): YES